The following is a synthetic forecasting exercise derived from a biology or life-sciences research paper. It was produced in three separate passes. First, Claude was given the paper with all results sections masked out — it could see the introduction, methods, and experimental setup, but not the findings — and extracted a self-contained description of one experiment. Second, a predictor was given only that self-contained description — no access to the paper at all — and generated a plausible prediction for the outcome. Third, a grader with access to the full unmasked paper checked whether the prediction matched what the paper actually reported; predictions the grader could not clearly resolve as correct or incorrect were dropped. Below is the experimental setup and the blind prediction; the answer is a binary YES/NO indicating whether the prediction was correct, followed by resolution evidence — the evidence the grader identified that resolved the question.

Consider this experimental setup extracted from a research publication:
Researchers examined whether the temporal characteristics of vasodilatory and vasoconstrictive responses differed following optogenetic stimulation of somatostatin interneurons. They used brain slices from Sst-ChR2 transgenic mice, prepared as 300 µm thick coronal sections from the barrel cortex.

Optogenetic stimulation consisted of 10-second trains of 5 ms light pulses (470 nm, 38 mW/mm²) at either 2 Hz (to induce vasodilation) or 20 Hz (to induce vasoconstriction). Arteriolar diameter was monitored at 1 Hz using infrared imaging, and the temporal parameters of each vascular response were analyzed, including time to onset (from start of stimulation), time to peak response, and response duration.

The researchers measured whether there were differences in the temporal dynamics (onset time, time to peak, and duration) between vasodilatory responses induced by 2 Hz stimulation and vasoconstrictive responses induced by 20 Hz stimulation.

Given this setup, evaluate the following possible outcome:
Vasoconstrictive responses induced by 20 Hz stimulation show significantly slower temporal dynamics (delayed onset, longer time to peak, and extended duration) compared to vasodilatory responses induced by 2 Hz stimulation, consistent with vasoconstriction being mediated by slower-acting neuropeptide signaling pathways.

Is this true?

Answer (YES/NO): NO